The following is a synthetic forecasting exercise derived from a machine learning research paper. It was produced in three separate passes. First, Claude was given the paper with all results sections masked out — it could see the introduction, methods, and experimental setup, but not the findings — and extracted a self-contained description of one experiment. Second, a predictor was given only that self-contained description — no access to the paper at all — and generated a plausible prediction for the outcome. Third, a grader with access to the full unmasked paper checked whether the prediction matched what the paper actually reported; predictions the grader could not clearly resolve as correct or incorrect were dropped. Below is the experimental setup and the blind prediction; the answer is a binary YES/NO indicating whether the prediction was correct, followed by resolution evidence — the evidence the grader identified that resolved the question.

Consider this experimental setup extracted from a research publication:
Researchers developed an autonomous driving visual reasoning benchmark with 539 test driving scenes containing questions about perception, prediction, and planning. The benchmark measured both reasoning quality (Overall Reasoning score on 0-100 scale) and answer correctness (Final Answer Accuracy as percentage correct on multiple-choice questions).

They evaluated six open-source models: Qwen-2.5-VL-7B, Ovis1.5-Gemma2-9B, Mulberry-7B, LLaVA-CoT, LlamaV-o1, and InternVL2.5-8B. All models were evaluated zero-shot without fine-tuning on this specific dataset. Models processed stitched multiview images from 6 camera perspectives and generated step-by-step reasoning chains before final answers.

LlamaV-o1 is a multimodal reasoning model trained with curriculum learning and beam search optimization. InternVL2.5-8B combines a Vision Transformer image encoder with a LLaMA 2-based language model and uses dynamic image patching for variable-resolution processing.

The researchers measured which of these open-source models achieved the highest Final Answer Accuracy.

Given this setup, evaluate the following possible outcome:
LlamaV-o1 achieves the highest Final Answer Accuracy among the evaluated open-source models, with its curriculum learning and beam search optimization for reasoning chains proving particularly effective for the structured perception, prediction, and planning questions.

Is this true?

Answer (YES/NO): NO